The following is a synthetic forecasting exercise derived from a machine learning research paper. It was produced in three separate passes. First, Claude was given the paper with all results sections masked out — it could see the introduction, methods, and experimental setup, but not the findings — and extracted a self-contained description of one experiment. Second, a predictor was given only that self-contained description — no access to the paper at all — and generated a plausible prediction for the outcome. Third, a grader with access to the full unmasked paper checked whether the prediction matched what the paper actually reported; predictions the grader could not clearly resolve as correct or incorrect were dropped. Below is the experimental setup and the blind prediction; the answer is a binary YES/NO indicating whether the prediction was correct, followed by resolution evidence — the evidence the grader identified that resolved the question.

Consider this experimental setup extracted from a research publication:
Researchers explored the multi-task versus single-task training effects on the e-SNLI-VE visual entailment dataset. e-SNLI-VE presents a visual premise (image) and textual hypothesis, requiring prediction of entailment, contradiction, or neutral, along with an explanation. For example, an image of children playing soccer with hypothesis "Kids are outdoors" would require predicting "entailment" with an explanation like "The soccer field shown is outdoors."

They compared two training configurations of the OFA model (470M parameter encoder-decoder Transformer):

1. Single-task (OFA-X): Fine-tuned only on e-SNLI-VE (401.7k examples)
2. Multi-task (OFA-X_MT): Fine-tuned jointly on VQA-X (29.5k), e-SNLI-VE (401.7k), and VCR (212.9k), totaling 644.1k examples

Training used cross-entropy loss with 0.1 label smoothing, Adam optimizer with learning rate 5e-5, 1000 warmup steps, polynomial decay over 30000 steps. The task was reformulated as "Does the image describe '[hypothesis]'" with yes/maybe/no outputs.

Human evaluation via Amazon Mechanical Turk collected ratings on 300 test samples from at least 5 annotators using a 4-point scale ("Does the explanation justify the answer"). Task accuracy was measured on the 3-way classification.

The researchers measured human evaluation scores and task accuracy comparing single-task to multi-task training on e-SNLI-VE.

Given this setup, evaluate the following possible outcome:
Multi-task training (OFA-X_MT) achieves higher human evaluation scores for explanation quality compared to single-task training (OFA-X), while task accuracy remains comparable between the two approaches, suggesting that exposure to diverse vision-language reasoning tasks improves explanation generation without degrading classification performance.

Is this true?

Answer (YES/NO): NO